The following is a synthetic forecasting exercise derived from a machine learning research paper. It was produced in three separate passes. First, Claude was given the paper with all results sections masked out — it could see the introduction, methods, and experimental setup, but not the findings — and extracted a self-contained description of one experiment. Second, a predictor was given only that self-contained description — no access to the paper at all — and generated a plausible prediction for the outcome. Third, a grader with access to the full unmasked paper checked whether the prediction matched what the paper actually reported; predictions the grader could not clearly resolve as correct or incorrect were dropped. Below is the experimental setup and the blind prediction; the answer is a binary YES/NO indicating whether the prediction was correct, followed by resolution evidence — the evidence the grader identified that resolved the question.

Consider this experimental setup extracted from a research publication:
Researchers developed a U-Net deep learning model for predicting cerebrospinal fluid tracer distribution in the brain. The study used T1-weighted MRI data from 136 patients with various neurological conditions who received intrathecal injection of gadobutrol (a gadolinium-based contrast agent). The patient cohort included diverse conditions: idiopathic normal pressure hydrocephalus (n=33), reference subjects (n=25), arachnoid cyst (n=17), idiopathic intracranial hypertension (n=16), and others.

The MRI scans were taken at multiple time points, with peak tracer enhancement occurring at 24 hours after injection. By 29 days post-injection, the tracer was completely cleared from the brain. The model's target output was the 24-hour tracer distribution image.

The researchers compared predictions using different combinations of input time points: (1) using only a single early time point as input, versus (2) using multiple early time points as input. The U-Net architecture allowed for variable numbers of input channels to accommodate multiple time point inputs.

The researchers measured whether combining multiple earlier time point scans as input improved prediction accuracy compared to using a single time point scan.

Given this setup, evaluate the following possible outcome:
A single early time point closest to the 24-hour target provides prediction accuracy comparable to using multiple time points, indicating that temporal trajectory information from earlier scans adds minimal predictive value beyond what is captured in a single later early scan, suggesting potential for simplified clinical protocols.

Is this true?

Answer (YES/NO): NO